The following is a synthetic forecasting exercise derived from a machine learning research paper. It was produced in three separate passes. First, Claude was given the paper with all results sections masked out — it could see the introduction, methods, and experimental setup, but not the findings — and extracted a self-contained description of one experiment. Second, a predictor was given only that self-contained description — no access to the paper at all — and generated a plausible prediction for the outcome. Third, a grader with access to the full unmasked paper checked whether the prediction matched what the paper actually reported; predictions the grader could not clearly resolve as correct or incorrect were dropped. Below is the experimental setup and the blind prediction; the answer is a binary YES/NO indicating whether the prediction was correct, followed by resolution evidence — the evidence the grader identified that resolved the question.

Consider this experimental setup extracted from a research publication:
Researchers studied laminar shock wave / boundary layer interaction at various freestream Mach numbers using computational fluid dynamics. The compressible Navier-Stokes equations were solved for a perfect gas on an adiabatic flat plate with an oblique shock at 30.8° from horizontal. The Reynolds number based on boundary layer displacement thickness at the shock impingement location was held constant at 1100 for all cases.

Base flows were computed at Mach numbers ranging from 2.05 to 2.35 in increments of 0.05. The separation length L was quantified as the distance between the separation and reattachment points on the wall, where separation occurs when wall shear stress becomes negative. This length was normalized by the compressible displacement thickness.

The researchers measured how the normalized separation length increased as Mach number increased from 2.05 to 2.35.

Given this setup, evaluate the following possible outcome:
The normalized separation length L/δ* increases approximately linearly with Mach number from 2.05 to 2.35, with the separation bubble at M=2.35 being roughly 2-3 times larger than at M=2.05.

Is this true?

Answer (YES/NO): NO